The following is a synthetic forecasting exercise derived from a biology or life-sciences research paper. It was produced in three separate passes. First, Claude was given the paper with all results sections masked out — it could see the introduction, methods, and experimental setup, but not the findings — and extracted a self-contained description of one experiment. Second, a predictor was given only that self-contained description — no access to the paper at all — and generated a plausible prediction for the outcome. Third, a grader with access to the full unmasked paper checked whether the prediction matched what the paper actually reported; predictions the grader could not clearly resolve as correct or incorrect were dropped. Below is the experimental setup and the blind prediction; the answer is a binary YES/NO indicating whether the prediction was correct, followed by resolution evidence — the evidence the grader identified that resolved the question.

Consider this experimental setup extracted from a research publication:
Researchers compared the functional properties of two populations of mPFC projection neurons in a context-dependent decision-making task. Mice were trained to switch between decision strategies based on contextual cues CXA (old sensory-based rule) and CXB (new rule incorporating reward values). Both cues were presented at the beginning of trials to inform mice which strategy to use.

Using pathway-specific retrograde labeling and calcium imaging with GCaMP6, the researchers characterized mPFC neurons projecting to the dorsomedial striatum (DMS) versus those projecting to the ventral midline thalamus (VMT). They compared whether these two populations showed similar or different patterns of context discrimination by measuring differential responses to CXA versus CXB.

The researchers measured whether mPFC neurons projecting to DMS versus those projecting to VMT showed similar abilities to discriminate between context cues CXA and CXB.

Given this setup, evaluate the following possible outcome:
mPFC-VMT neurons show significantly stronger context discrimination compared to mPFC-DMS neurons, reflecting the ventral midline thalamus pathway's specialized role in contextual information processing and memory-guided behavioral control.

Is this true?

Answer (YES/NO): NO